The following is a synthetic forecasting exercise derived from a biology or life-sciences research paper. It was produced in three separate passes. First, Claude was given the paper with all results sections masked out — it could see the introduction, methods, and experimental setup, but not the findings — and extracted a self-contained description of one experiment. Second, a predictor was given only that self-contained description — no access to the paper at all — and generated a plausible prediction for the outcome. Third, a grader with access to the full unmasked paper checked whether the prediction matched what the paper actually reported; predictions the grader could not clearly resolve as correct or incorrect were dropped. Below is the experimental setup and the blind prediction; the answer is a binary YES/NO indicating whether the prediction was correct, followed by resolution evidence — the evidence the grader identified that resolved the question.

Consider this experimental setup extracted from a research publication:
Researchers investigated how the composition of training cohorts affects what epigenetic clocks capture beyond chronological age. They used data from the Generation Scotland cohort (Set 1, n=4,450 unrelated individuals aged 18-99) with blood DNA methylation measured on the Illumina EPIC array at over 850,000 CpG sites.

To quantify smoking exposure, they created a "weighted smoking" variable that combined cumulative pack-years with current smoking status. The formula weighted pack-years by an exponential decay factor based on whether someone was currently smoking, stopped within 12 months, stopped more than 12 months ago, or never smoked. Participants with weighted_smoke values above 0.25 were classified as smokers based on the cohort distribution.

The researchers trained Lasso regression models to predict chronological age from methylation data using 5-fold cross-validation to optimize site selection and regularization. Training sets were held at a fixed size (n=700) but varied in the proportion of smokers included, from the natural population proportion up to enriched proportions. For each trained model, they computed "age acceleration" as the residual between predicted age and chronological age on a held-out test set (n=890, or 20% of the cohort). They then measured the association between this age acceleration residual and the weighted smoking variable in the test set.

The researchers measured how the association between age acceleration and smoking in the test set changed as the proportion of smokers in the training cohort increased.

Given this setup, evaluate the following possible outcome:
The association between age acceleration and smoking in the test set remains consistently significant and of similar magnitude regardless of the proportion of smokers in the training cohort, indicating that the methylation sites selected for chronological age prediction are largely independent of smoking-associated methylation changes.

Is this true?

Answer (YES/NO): NO